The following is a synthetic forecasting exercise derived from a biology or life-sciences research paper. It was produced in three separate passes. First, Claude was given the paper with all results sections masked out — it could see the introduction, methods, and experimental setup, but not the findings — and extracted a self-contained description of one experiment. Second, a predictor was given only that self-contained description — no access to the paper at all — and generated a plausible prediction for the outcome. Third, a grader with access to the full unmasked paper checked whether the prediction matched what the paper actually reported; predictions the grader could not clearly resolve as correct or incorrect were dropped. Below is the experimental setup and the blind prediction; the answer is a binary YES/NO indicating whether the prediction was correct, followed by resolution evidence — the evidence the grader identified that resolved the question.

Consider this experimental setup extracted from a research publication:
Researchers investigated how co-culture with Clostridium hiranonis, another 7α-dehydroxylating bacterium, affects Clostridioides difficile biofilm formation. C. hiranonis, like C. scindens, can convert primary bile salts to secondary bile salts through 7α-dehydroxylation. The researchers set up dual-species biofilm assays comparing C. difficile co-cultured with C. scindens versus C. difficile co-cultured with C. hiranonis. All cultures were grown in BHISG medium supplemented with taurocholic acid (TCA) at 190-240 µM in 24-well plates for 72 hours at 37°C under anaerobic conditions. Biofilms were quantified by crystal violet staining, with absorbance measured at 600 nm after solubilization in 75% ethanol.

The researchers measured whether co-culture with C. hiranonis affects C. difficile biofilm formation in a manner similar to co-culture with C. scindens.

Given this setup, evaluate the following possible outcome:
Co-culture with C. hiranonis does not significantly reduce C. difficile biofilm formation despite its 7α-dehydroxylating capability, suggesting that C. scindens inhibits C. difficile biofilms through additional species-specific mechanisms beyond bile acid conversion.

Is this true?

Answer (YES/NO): NO